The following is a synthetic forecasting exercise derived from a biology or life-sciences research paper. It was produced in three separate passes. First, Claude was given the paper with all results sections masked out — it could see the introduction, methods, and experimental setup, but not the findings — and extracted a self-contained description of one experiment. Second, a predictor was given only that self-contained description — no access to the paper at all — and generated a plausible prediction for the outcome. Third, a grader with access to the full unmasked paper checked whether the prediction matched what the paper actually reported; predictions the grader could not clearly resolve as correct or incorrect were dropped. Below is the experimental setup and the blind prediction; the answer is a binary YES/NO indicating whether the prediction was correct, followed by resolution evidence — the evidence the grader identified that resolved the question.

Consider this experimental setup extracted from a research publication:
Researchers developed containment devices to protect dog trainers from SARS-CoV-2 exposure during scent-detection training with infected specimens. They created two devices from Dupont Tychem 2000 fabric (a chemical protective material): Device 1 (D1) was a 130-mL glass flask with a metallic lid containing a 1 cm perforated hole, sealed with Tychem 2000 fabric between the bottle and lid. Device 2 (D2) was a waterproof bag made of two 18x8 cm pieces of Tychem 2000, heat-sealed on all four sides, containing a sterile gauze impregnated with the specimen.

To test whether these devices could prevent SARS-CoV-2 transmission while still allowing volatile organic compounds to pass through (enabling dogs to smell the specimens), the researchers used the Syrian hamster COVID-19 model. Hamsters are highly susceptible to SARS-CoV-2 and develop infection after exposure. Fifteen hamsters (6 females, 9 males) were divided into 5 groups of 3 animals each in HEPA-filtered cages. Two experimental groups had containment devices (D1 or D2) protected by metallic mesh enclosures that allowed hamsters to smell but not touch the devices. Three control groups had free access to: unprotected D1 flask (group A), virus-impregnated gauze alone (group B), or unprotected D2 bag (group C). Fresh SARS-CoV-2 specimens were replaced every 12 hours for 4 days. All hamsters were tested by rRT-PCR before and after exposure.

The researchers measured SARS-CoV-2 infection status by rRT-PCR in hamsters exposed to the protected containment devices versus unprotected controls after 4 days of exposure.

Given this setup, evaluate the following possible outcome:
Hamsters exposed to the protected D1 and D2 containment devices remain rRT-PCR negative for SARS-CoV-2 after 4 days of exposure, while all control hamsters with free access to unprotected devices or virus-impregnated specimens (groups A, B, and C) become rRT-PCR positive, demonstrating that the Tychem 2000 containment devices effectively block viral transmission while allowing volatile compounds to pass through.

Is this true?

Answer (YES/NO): NO